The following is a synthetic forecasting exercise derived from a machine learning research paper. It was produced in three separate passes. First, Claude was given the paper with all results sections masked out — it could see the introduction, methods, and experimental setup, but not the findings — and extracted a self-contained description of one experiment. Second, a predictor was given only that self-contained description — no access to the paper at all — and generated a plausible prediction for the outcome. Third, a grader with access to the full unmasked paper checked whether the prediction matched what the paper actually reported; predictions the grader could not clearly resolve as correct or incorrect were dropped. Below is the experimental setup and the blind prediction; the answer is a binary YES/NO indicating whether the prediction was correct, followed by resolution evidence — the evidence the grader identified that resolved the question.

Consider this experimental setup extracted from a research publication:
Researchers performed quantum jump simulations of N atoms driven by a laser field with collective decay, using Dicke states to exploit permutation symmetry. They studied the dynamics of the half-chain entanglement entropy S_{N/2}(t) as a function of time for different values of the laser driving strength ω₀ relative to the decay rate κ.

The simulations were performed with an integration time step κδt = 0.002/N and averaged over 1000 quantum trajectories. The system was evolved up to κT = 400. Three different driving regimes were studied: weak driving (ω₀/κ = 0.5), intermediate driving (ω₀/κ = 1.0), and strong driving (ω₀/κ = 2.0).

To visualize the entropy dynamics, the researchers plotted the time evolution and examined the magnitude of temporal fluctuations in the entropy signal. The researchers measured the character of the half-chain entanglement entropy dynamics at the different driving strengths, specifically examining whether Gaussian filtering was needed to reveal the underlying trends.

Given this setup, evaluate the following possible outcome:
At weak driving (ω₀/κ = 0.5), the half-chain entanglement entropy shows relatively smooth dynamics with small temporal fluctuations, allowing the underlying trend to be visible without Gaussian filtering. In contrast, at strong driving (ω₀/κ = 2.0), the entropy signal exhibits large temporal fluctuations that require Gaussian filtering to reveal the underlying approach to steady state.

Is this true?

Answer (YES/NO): YES